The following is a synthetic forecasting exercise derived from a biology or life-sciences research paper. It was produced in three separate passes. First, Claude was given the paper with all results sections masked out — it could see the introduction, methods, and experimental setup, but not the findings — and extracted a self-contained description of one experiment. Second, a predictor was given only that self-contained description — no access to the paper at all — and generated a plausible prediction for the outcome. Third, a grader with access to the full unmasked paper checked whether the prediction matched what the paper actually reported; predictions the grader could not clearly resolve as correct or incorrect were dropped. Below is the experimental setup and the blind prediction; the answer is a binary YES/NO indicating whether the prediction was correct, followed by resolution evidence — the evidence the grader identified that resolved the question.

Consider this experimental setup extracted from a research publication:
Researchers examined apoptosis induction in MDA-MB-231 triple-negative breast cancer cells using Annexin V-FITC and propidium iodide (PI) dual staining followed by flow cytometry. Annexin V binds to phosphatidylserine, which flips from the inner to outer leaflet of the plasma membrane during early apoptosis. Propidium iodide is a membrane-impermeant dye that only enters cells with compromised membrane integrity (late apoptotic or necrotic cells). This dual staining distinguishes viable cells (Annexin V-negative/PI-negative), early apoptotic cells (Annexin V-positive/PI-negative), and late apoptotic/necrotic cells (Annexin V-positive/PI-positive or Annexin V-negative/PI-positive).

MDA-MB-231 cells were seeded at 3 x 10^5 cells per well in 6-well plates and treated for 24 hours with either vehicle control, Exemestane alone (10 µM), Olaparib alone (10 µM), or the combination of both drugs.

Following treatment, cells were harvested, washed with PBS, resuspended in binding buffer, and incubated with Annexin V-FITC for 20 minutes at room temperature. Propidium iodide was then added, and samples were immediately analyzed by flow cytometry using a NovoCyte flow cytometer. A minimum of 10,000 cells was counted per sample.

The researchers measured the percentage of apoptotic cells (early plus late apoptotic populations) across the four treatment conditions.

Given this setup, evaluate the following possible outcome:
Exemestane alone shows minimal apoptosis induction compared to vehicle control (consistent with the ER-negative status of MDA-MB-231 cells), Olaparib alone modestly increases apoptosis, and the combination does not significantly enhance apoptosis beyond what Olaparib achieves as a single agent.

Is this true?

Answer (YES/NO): NO